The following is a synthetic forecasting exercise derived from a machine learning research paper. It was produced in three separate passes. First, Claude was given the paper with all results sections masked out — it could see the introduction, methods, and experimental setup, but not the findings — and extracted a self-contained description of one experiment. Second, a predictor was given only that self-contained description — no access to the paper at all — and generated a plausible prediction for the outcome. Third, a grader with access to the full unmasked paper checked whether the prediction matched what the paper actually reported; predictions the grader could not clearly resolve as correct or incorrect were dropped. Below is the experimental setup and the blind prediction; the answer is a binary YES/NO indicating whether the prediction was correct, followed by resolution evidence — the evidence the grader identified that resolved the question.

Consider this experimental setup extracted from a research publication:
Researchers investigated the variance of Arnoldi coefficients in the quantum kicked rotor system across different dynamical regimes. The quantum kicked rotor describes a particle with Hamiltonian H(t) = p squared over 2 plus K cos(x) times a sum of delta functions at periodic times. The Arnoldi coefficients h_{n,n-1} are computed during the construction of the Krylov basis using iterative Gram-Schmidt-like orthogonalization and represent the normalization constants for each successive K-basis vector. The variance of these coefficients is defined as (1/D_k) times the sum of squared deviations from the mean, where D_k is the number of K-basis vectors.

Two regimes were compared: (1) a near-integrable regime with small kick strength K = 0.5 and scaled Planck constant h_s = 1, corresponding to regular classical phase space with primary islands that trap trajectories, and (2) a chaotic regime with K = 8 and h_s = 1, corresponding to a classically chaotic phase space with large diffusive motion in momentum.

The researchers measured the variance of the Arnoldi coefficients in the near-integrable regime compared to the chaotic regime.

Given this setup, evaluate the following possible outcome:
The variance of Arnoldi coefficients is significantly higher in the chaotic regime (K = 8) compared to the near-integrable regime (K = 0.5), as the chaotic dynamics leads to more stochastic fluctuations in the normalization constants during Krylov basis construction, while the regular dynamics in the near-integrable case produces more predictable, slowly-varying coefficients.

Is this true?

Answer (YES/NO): NO